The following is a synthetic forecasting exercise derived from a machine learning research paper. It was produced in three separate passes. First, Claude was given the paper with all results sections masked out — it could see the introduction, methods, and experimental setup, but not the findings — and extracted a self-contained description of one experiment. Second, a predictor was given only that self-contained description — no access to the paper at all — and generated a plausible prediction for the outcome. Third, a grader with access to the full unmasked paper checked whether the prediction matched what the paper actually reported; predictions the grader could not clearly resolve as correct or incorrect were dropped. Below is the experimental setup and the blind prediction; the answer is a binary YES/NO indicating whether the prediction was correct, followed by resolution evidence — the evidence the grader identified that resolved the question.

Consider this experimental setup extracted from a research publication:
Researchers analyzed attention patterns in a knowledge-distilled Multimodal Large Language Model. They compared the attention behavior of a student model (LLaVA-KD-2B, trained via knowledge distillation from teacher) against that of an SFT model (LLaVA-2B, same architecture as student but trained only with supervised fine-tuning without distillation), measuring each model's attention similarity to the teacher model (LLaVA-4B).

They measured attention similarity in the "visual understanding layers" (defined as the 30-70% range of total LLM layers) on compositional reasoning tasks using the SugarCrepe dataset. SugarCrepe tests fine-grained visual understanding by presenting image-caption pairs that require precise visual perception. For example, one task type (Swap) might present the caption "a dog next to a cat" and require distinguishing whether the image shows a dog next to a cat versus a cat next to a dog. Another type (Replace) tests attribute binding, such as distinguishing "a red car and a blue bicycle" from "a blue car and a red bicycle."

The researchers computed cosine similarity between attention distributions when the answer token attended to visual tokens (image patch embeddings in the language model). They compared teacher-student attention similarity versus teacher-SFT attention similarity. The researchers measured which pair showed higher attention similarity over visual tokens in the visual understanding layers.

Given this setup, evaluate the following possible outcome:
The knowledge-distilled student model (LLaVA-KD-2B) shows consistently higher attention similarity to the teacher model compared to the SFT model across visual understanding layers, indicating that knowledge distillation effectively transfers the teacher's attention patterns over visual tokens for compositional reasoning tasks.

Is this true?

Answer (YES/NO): NO